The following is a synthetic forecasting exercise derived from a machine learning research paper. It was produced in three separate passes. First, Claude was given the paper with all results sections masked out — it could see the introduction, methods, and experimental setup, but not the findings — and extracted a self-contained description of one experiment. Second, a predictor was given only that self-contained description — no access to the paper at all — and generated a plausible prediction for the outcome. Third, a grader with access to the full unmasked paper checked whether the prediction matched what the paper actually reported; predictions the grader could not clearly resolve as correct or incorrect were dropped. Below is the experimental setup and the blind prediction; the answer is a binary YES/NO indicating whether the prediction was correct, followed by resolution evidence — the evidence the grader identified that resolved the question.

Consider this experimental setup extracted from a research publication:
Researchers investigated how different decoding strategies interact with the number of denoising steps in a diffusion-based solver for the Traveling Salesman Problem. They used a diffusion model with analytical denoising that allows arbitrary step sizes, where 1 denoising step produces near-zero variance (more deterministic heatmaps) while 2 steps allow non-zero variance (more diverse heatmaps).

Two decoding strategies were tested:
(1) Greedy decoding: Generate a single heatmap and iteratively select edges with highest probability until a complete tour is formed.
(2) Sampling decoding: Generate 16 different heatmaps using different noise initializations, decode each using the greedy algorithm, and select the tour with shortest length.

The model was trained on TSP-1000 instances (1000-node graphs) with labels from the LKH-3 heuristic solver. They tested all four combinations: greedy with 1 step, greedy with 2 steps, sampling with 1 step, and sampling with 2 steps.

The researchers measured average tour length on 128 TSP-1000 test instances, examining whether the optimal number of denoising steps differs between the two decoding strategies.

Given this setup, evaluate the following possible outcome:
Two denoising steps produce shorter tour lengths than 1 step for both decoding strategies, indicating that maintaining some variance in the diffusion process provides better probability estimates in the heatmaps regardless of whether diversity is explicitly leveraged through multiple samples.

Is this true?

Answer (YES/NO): NO